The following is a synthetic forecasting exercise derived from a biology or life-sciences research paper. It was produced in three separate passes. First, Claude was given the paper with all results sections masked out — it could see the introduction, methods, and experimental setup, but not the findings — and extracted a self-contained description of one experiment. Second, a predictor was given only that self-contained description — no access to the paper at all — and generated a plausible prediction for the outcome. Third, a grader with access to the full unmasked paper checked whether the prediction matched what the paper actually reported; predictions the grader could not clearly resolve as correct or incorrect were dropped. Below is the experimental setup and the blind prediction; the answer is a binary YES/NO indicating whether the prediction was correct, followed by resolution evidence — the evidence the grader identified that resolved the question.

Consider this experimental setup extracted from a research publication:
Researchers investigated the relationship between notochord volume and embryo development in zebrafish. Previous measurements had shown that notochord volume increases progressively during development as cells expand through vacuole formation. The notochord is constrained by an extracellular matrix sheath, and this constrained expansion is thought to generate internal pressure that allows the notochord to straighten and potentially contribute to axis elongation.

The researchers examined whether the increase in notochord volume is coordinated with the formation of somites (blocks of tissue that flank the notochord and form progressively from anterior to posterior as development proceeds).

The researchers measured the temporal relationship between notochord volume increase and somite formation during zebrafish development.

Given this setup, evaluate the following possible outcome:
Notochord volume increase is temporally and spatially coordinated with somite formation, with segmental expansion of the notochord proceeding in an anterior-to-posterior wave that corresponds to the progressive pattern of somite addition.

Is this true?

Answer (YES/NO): NO